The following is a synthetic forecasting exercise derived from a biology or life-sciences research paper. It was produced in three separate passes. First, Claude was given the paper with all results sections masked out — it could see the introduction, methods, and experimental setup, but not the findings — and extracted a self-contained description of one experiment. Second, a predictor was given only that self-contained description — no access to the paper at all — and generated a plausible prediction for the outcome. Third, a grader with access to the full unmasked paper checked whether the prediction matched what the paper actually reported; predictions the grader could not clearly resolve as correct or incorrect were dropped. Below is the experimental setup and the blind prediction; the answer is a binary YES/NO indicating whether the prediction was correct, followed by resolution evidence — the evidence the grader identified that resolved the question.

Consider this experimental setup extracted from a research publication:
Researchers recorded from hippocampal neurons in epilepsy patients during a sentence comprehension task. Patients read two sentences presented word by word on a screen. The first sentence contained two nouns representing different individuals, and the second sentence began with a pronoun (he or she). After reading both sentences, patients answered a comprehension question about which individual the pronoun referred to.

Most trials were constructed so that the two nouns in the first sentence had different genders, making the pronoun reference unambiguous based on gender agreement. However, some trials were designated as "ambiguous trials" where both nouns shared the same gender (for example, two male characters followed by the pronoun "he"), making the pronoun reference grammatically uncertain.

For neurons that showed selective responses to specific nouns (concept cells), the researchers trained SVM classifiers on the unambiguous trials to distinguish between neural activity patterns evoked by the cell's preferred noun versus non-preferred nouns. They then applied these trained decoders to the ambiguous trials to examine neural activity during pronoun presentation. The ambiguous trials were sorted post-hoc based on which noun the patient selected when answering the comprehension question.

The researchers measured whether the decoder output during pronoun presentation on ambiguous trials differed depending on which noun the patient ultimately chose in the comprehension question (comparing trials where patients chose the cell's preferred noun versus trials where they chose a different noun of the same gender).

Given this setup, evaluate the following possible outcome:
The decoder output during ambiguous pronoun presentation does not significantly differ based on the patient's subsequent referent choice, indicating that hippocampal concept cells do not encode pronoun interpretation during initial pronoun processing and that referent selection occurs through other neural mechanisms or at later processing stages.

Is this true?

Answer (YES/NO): NO